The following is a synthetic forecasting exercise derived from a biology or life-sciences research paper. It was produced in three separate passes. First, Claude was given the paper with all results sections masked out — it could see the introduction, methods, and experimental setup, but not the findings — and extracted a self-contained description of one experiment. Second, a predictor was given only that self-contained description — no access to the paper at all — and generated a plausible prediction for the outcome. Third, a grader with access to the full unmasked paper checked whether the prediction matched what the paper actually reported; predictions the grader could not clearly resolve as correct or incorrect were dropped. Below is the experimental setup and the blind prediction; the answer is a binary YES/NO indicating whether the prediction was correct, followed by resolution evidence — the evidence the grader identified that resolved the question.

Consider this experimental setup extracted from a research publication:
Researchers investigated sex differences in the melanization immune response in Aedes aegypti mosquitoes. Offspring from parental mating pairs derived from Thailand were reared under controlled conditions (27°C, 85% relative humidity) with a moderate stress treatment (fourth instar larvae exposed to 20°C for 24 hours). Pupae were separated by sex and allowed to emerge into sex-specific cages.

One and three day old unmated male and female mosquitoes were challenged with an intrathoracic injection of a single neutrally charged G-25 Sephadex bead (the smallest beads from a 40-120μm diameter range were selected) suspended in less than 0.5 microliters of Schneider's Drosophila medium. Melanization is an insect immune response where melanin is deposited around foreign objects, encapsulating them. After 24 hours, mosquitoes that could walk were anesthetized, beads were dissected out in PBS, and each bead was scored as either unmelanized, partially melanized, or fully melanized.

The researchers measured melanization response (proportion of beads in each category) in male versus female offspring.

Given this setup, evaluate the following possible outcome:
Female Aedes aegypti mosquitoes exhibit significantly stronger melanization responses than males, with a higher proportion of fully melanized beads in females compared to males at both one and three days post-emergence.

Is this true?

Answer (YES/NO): YES